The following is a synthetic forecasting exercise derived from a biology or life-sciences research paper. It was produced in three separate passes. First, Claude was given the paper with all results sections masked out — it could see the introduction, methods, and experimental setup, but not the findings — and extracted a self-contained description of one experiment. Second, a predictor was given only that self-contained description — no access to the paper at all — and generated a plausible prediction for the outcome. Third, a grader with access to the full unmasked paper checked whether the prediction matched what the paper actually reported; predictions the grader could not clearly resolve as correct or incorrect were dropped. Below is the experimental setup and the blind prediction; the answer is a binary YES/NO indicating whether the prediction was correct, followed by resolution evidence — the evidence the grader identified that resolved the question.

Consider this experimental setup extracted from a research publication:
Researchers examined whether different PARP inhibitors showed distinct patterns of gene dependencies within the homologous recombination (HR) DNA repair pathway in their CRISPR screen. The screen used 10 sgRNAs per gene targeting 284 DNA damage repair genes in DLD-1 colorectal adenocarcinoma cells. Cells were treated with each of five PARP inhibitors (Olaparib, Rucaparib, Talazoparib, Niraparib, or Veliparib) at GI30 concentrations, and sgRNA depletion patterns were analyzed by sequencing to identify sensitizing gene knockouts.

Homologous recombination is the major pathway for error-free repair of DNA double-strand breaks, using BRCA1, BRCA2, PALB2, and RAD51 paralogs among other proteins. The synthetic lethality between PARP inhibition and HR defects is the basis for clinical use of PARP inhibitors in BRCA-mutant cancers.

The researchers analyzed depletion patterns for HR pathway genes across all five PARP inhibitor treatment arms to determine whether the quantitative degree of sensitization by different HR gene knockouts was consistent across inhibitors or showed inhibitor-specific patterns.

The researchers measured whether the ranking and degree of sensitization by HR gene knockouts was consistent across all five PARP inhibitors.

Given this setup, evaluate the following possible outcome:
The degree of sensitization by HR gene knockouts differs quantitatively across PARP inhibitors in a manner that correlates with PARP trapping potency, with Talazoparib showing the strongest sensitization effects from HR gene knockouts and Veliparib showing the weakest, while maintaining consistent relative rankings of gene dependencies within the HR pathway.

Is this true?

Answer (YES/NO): NO